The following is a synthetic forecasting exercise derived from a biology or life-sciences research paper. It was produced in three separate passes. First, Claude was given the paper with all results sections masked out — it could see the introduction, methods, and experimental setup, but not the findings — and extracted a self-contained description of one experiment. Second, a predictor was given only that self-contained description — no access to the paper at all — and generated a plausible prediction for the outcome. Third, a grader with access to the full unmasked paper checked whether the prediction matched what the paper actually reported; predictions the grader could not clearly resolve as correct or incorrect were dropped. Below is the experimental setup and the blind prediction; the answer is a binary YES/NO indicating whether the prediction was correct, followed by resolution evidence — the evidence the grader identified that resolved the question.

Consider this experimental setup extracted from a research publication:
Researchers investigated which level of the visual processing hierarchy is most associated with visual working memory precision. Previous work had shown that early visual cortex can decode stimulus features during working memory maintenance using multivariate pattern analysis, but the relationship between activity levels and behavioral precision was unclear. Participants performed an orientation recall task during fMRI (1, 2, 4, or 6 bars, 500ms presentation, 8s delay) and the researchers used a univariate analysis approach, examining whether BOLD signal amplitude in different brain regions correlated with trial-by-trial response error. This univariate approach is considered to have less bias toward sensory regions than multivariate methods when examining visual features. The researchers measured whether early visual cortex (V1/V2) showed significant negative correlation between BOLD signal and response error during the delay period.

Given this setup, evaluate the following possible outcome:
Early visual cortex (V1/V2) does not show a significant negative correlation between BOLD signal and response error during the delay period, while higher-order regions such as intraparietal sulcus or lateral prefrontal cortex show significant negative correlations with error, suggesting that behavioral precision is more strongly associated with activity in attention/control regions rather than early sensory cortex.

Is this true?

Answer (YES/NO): NO